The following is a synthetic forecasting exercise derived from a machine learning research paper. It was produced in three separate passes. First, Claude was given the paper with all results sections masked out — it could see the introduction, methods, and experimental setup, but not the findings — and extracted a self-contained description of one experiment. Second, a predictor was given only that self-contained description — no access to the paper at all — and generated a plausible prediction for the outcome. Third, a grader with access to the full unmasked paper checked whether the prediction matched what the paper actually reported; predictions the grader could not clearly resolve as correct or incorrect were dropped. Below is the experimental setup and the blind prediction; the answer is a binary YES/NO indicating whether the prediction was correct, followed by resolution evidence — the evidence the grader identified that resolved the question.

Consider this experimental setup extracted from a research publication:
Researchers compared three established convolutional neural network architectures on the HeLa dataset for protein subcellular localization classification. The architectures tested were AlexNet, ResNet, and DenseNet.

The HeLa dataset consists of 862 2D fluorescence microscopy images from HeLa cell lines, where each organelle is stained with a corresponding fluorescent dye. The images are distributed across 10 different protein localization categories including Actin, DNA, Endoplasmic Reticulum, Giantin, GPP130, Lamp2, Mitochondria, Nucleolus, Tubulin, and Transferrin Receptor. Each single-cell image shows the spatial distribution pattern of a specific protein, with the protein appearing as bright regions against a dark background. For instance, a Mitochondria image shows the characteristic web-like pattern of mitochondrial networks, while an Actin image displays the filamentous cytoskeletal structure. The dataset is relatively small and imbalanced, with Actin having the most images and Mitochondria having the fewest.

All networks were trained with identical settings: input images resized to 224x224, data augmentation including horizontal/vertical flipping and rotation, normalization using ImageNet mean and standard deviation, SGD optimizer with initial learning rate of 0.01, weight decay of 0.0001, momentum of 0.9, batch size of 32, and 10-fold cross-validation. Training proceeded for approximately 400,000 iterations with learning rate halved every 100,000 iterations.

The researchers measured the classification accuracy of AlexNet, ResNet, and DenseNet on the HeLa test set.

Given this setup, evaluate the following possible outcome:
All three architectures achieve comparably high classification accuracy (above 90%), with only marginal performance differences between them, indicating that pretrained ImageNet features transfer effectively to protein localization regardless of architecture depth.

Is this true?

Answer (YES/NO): NO